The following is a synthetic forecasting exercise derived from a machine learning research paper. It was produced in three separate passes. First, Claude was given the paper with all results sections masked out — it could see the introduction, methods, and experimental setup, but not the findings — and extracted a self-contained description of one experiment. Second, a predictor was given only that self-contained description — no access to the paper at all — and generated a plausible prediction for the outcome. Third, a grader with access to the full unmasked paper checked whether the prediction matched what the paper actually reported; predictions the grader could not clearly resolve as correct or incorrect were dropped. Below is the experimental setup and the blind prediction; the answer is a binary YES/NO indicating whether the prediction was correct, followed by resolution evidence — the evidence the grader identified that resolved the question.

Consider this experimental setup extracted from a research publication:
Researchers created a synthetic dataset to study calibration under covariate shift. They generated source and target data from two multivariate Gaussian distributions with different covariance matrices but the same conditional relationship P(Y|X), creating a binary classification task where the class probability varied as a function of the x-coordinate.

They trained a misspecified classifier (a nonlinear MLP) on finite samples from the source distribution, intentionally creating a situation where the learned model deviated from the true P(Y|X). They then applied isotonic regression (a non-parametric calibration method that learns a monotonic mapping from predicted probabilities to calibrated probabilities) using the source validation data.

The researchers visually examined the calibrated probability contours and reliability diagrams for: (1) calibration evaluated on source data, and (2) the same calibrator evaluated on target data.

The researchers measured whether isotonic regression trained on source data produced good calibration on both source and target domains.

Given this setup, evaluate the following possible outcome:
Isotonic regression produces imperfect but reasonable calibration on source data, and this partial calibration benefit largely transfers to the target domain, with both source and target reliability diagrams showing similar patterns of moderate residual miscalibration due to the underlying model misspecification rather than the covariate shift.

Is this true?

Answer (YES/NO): NO